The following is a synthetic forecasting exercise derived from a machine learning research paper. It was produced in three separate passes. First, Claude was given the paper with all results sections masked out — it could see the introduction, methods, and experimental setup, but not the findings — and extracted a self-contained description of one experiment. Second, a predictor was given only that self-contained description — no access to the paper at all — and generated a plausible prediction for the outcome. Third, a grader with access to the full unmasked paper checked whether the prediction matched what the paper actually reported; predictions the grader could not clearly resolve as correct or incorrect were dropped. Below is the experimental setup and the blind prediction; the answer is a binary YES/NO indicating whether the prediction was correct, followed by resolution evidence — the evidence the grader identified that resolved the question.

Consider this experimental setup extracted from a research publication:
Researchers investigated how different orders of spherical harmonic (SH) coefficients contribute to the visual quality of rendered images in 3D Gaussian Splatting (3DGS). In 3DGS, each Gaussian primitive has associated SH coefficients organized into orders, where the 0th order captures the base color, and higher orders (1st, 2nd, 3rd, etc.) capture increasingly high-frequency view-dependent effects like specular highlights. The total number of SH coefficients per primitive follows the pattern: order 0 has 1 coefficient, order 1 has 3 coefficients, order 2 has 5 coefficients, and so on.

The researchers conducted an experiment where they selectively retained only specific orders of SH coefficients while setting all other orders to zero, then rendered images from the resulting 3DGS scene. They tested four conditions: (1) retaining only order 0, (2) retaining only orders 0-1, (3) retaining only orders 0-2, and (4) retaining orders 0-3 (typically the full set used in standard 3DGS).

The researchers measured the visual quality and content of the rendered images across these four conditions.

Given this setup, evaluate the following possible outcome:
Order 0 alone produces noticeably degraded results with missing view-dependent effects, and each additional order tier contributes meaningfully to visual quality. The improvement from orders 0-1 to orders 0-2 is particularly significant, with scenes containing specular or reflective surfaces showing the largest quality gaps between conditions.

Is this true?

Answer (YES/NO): NO